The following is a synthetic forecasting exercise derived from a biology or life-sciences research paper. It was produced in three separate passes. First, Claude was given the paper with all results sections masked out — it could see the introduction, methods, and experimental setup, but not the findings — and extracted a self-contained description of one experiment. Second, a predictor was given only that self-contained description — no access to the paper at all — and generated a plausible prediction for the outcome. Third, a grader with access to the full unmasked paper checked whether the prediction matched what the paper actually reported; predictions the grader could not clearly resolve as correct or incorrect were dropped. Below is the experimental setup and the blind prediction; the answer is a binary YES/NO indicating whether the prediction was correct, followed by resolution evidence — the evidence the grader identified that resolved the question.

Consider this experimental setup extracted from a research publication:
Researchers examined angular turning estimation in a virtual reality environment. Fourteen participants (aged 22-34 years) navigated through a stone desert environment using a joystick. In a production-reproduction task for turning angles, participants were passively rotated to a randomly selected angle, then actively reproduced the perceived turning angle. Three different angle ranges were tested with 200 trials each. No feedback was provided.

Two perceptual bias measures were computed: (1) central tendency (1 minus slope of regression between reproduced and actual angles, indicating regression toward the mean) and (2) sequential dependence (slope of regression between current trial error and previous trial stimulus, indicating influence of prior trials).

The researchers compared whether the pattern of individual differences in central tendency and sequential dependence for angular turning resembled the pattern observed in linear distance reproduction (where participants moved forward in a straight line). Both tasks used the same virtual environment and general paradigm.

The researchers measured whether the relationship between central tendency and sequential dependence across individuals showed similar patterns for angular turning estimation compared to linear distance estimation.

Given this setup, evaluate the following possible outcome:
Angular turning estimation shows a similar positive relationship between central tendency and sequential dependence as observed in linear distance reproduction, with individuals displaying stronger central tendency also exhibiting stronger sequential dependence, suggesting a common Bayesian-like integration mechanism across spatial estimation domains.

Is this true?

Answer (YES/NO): YES